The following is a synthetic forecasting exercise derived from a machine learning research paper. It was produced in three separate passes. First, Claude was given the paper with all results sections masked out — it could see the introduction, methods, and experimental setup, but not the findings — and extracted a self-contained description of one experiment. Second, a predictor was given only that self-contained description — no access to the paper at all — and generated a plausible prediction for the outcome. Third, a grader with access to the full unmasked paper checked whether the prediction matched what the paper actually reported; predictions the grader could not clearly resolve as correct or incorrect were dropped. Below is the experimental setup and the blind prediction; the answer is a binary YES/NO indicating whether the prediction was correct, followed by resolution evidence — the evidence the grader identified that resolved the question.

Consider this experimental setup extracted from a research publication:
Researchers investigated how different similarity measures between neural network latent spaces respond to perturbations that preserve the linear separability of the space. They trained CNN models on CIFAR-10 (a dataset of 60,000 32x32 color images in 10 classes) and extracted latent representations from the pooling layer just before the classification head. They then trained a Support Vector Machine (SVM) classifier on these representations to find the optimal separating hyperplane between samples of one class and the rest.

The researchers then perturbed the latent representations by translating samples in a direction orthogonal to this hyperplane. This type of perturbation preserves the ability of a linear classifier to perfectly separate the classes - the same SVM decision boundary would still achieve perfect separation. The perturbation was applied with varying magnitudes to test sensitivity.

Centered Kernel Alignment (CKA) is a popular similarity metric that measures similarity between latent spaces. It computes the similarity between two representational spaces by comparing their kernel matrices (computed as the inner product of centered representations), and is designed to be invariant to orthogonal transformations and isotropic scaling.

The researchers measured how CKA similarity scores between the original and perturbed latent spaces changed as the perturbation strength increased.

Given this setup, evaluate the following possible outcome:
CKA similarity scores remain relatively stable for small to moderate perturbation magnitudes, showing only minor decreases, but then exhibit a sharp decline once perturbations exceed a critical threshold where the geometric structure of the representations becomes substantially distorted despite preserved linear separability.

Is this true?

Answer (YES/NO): NO